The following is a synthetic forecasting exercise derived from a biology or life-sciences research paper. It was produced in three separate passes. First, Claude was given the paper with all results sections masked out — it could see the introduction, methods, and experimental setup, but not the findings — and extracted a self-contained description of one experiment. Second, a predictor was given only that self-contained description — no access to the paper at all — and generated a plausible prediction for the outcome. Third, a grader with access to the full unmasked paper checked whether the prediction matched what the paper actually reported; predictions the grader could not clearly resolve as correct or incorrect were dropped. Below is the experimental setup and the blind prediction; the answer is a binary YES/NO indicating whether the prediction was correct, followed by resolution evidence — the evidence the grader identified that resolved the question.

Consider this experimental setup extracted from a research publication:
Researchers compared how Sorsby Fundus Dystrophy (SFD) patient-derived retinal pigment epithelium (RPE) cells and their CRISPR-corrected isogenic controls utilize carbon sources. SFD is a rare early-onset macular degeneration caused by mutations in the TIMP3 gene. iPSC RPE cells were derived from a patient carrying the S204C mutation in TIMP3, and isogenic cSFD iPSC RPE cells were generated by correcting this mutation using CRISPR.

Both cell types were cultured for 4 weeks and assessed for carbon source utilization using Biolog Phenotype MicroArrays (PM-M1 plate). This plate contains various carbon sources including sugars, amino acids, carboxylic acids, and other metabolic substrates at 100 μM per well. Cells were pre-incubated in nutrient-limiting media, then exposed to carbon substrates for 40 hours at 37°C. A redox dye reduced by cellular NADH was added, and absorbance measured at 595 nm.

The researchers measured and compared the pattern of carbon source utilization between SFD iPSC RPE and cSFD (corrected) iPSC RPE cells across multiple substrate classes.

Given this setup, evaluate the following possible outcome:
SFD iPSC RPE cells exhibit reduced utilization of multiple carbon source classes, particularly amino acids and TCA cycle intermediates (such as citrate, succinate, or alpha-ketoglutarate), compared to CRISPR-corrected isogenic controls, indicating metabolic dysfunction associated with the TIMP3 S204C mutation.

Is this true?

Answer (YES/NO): NO